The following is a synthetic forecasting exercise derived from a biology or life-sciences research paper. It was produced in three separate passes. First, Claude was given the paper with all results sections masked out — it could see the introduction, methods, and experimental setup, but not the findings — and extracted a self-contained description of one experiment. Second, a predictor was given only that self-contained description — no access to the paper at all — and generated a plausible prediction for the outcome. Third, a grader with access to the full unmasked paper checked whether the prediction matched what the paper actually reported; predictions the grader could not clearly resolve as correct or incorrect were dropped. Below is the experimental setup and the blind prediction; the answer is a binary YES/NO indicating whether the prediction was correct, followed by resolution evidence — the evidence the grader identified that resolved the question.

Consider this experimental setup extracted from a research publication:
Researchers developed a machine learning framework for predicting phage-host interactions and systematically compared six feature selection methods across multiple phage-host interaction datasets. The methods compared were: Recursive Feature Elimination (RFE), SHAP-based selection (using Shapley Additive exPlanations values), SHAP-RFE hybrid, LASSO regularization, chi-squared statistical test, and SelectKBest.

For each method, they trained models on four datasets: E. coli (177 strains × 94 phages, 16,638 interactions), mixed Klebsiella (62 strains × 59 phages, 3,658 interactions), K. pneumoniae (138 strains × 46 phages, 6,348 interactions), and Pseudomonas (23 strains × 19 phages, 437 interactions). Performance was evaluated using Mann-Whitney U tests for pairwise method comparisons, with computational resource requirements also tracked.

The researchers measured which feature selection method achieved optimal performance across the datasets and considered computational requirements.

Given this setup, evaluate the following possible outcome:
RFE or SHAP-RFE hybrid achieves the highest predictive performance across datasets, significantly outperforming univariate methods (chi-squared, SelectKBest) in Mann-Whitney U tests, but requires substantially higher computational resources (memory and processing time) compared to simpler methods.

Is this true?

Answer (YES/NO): NO